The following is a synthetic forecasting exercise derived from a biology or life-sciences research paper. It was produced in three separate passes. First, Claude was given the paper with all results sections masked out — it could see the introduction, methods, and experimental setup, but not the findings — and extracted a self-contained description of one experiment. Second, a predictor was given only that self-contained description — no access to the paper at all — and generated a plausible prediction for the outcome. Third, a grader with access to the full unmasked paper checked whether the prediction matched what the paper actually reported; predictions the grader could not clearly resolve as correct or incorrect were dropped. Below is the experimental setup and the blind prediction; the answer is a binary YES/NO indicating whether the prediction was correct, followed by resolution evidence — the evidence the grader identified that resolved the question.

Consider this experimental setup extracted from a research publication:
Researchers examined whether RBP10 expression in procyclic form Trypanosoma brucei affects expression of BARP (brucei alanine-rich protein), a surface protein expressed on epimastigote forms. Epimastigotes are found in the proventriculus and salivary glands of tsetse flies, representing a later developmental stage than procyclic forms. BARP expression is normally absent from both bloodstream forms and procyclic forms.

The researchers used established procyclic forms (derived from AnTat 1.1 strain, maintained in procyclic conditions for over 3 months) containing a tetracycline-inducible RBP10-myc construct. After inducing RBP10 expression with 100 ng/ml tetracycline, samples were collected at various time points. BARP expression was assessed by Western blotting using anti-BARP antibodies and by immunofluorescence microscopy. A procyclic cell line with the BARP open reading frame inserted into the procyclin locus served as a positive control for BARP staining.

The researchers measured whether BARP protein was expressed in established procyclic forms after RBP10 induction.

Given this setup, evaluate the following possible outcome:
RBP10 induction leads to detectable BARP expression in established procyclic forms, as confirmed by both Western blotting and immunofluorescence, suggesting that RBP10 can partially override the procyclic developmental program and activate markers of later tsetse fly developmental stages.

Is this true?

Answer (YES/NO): NO